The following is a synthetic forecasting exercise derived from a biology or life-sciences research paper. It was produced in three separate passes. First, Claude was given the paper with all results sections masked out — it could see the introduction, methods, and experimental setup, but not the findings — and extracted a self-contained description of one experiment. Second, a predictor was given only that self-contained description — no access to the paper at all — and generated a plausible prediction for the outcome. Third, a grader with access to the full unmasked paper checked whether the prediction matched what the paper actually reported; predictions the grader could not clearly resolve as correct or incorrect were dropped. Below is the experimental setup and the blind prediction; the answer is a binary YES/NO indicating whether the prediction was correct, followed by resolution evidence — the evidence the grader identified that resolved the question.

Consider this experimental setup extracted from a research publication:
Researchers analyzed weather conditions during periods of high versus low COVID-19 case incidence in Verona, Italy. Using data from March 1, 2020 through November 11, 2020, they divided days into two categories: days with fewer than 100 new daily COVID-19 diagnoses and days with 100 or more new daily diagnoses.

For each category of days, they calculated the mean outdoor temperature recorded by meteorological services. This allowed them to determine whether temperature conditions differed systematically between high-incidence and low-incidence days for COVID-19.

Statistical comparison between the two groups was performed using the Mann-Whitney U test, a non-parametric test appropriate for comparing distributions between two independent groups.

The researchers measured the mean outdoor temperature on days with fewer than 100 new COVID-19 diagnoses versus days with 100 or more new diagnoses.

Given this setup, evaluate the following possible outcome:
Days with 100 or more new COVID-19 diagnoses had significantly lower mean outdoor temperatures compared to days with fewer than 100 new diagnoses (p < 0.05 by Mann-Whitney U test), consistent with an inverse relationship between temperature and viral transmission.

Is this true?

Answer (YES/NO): YES